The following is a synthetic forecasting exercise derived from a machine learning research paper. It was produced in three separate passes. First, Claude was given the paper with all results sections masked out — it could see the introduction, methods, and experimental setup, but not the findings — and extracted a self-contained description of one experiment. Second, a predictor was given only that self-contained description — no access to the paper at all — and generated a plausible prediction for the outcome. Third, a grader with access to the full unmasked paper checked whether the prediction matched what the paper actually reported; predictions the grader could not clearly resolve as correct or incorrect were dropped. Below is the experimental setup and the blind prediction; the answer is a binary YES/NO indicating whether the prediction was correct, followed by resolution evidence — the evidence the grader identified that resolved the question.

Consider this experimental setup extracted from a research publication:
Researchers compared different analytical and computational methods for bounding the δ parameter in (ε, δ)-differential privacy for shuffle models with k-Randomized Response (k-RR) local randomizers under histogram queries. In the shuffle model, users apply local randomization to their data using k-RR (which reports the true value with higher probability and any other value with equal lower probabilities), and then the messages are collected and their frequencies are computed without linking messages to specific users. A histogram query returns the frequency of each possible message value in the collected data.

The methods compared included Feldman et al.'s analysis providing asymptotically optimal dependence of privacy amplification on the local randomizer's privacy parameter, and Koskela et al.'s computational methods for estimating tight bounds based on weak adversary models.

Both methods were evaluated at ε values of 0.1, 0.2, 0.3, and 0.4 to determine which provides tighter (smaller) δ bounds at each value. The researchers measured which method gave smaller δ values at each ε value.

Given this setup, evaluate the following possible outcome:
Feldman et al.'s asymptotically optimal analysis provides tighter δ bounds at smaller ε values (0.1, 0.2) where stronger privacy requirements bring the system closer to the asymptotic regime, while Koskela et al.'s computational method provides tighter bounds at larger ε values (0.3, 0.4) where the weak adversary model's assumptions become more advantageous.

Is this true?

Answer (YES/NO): NO